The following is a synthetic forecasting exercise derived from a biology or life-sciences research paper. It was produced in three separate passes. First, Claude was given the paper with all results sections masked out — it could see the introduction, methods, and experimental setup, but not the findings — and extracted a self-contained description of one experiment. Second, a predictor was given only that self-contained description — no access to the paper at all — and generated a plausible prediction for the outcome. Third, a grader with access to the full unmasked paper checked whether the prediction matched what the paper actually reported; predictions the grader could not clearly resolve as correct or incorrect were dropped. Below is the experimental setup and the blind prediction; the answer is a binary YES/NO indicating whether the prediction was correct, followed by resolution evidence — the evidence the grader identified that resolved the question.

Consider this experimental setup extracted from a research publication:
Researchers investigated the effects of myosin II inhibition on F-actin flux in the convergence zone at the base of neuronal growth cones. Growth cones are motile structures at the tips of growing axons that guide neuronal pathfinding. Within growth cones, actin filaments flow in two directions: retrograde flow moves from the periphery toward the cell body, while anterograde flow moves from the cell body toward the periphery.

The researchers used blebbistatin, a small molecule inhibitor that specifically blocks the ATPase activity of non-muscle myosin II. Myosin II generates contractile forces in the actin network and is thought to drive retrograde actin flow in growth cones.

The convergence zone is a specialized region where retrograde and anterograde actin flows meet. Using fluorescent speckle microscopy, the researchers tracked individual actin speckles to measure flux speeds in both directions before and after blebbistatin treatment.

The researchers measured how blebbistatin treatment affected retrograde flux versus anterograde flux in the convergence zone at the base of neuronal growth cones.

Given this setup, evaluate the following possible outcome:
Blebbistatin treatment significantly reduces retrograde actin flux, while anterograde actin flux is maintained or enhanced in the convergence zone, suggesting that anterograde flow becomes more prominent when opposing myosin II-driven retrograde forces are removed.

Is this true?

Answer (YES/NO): NO